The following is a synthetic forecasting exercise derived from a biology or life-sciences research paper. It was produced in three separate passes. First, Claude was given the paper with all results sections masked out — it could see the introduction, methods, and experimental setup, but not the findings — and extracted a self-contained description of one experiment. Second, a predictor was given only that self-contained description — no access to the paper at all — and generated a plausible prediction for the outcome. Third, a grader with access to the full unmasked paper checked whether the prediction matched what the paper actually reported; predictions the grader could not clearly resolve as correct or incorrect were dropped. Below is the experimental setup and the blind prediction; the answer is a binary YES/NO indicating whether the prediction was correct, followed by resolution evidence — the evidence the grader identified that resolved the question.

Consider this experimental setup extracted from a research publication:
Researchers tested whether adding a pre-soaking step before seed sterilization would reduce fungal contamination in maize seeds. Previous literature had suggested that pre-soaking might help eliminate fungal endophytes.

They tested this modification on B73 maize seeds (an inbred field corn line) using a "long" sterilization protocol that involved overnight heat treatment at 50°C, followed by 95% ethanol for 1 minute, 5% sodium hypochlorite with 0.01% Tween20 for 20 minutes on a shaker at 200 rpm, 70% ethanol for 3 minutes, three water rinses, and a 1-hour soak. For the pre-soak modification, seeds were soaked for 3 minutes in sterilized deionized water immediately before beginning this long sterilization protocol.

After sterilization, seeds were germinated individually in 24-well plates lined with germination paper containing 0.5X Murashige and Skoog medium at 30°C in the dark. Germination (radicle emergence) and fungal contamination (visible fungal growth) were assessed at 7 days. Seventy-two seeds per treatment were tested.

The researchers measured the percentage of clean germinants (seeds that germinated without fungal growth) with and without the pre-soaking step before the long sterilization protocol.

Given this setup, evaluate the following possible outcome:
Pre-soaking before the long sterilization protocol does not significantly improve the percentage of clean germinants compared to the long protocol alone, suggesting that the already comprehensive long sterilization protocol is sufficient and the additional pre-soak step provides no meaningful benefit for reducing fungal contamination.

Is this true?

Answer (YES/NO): YES